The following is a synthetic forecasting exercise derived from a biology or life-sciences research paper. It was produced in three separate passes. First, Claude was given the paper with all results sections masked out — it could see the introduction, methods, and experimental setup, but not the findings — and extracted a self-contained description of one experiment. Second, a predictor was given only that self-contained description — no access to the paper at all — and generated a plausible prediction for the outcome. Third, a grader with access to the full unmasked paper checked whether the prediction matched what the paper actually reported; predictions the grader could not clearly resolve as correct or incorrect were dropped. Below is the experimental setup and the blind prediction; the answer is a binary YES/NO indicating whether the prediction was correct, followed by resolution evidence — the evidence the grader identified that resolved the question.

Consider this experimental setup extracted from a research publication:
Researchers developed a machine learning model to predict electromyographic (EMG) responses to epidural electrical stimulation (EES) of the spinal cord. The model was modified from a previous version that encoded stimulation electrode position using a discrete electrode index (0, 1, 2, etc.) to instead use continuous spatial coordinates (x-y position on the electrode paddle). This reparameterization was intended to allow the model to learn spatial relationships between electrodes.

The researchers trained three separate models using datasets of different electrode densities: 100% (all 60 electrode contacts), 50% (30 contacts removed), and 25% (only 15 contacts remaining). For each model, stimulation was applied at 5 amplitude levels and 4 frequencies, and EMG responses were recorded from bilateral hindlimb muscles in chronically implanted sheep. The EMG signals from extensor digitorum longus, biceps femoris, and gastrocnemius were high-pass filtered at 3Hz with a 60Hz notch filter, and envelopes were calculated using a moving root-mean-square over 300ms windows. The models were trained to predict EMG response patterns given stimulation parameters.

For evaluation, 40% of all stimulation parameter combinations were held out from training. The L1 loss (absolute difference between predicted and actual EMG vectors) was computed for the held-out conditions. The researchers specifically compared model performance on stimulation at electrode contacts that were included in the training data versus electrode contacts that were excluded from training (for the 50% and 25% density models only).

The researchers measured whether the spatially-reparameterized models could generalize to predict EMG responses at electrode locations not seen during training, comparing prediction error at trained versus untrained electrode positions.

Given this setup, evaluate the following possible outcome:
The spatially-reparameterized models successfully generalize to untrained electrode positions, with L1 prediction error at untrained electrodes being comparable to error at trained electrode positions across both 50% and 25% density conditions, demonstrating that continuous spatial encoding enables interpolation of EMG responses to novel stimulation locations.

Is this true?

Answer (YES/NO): YES